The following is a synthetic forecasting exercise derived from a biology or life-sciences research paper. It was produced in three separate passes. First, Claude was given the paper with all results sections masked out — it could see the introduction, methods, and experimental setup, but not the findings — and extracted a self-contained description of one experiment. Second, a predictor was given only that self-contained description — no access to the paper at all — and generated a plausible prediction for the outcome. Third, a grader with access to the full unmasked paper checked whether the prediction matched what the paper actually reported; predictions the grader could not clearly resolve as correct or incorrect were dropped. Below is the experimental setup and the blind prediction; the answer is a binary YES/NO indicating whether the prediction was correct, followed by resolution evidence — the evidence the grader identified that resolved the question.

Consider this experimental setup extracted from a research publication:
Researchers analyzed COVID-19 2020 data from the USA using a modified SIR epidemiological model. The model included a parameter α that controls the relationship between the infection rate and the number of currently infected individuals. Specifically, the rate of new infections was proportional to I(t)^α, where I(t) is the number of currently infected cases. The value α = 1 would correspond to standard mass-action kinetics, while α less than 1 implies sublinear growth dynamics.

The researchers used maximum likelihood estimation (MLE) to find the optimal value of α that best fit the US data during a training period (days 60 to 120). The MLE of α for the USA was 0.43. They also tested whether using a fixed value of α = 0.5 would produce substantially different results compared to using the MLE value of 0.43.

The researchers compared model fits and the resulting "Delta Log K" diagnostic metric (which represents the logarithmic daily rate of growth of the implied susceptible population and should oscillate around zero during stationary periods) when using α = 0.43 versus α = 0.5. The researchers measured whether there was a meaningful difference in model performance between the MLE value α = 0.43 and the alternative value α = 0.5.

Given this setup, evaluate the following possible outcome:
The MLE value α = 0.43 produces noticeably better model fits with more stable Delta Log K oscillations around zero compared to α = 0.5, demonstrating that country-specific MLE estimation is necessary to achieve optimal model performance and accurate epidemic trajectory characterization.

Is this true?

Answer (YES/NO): NO